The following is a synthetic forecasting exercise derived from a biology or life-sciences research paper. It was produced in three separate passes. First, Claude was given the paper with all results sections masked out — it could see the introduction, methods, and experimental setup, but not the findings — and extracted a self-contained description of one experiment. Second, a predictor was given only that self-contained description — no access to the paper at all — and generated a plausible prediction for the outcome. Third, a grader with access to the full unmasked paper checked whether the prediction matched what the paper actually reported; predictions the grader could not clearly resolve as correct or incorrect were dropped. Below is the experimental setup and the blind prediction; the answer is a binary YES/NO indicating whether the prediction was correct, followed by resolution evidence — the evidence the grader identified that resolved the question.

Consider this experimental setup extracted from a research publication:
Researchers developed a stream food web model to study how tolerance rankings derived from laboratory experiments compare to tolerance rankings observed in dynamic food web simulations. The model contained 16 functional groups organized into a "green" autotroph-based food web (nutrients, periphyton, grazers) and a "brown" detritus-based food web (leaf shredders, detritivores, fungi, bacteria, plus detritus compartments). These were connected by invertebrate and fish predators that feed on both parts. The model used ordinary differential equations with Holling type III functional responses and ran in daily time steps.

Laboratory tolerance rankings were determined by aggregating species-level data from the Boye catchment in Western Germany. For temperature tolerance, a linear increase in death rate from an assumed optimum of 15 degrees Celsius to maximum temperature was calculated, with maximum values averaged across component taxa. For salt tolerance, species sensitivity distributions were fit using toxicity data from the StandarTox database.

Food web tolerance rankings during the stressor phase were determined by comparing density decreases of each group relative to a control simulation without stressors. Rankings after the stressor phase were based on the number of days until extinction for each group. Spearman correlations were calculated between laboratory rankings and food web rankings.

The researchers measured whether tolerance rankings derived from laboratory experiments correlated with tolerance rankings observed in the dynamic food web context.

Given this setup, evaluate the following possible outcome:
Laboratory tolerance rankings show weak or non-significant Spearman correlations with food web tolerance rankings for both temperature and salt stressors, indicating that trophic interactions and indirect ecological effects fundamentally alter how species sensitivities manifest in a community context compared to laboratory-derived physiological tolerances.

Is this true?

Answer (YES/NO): NO